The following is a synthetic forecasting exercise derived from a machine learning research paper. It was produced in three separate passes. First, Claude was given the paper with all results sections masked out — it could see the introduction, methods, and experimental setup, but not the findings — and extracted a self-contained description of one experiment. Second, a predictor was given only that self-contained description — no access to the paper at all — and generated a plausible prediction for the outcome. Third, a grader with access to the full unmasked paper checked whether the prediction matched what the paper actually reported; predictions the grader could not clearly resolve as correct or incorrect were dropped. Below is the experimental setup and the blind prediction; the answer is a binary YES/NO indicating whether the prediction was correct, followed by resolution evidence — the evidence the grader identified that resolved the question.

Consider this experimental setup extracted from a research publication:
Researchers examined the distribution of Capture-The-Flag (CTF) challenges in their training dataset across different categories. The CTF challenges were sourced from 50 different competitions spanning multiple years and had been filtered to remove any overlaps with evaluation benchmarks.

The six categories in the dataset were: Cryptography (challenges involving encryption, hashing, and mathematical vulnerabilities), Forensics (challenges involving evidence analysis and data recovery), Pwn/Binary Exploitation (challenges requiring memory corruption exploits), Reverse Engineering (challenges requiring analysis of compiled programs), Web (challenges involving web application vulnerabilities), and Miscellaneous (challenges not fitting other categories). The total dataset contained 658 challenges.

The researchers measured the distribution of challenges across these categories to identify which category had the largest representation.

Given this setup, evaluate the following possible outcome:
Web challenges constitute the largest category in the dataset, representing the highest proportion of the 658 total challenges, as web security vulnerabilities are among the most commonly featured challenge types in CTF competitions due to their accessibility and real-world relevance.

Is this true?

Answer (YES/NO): NO